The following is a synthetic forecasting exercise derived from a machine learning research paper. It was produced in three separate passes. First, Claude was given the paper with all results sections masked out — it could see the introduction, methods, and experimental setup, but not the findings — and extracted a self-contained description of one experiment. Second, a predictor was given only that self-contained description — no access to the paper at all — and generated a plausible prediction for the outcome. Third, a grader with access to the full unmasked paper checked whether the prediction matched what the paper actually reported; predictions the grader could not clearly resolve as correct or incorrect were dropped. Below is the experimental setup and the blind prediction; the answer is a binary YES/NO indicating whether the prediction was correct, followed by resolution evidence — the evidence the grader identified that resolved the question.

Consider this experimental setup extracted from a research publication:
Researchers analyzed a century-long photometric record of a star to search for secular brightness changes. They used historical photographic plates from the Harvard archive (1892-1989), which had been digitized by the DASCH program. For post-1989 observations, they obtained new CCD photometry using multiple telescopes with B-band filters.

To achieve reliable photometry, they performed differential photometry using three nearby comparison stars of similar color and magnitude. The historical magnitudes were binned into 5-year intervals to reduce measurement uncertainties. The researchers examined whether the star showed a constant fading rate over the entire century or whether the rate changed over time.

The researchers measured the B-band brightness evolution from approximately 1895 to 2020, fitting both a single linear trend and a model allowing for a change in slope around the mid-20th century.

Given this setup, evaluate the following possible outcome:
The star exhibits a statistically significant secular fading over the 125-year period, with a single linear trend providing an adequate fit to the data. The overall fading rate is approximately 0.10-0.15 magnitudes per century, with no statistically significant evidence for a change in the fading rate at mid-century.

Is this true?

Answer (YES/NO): NO